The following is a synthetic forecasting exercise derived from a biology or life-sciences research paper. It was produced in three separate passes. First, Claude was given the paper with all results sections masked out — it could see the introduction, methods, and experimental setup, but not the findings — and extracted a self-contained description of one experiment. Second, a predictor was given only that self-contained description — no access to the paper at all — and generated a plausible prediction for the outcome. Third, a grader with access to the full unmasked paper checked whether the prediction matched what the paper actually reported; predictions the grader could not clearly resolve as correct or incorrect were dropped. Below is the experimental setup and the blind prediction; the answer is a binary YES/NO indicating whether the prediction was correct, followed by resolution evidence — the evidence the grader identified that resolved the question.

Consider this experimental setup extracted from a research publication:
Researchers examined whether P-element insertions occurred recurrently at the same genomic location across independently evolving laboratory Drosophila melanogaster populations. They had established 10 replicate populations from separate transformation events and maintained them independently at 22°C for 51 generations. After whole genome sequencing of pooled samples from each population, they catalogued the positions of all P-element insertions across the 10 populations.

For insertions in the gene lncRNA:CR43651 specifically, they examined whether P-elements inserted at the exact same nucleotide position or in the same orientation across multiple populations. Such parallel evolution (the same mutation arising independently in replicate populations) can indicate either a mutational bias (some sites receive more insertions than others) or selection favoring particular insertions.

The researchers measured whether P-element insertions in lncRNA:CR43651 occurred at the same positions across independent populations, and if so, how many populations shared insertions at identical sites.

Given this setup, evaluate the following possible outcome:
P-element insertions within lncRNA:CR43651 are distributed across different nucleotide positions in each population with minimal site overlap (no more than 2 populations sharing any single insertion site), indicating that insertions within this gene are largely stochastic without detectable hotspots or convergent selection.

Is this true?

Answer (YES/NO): NO